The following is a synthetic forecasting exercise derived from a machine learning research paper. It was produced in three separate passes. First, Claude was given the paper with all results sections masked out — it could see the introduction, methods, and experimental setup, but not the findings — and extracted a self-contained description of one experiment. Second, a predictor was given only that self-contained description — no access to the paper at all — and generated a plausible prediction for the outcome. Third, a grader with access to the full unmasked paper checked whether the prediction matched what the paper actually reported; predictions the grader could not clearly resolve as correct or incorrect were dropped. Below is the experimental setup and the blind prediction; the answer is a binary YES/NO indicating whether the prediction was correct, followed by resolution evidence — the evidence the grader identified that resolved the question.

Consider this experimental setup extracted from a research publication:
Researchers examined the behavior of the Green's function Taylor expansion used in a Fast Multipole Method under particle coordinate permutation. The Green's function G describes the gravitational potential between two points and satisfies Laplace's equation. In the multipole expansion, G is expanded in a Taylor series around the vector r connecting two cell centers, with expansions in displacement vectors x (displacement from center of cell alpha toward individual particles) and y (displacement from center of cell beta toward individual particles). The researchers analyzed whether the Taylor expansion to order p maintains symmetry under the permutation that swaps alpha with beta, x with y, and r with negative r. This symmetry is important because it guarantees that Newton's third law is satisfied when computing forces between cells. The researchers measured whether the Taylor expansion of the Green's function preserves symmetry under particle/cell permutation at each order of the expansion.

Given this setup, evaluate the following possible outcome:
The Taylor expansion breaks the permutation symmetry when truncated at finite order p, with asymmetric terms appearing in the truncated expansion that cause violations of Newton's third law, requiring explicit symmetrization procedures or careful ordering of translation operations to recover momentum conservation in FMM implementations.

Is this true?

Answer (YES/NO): NO